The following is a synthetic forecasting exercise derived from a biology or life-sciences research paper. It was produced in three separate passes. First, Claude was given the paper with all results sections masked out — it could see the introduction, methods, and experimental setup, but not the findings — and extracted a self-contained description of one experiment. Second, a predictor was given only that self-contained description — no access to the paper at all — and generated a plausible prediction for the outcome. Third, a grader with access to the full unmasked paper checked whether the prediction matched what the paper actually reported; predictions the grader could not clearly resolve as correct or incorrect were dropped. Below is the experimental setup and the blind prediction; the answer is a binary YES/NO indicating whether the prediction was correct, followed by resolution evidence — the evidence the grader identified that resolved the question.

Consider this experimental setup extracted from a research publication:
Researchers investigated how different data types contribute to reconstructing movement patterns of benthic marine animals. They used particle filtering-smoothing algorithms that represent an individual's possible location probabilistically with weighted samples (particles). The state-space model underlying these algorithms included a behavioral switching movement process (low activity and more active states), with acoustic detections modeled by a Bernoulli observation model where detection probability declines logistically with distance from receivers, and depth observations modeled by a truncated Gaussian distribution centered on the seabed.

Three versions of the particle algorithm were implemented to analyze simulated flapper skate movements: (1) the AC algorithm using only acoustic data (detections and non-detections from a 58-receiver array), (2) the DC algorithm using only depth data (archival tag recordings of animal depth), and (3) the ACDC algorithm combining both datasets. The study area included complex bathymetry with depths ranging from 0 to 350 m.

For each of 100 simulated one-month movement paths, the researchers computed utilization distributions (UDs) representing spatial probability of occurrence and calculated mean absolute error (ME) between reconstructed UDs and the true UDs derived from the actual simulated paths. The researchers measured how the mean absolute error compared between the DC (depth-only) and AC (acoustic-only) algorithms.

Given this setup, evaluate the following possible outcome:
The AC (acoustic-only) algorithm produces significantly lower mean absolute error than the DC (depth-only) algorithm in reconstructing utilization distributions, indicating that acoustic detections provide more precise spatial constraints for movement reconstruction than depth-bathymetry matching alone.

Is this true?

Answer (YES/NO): YES